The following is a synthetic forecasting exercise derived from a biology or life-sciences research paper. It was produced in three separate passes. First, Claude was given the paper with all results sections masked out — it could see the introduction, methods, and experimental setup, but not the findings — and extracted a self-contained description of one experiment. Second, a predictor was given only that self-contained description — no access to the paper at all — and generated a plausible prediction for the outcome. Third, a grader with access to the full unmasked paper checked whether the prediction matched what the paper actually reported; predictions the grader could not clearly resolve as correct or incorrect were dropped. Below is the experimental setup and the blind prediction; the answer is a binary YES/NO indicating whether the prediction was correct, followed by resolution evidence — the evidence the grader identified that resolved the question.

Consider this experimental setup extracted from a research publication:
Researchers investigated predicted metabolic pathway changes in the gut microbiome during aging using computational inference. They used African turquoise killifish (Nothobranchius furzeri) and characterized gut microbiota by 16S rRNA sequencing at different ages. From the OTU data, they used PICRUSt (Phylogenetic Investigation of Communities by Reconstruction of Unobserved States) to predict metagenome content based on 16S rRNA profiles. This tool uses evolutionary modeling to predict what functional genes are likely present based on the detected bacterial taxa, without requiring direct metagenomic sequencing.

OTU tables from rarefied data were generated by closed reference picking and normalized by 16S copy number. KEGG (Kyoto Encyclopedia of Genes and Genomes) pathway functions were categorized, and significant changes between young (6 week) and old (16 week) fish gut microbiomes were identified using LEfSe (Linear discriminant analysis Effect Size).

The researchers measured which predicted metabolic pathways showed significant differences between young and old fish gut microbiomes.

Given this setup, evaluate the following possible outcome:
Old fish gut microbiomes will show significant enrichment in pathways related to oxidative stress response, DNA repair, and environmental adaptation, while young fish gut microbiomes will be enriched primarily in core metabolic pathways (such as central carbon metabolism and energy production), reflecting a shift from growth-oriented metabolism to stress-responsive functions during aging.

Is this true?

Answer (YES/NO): NO